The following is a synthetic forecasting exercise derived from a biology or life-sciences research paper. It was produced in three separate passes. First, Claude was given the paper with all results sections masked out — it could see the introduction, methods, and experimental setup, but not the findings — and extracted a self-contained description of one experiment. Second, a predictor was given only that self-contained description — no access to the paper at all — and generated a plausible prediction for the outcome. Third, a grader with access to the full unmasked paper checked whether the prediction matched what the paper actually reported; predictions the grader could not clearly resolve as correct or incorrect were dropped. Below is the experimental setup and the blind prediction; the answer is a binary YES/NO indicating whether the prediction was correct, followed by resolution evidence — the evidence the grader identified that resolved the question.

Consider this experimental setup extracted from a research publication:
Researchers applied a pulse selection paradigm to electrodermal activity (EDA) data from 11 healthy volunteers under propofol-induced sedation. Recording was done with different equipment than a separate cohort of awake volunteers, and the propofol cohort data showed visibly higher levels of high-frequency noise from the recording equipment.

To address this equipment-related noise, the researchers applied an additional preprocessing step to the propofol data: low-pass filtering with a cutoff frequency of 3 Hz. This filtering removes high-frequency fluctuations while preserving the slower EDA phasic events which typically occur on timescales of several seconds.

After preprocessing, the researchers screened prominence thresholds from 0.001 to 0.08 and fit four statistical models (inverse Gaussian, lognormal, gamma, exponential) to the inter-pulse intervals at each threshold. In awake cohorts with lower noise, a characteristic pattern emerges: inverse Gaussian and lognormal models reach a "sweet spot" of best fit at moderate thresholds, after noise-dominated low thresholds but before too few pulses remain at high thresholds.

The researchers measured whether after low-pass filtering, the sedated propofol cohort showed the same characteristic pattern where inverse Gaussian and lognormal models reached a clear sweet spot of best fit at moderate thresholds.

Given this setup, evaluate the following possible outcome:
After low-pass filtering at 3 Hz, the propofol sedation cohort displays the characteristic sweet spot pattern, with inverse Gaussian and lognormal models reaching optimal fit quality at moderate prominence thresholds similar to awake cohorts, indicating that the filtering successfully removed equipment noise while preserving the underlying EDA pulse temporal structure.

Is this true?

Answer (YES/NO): NO